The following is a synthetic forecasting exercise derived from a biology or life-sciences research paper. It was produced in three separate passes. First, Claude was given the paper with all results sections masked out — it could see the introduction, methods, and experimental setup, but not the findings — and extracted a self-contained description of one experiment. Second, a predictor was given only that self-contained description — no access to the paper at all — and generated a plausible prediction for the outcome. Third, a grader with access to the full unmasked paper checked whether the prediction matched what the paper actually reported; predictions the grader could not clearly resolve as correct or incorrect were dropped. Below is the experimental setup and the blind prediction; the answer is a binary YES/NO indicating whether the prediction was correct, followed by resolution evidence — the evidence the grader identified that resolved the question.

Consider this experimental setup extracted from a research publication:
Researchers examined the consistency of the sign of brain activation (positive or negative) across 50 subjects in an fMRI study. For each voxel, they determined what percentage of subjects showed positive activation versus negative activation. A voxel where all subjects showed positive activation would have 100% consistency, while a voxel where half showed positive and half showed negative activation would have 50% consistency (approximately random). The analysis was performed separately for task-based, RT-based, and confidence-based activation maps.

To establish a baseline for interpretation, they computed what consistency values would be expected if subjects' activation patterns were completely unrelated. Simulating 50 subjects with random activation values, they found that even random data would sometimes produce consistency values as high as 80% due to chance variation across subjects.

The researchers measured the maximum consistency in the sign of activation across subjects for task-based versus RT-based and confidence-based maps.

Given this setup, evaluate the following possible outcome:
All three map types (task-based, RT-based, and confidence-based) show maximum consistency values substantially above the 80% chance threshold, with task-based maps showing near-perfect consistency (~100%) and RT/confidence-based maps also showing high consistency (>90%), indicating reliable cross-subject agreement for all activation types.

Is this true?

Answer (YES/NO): NO